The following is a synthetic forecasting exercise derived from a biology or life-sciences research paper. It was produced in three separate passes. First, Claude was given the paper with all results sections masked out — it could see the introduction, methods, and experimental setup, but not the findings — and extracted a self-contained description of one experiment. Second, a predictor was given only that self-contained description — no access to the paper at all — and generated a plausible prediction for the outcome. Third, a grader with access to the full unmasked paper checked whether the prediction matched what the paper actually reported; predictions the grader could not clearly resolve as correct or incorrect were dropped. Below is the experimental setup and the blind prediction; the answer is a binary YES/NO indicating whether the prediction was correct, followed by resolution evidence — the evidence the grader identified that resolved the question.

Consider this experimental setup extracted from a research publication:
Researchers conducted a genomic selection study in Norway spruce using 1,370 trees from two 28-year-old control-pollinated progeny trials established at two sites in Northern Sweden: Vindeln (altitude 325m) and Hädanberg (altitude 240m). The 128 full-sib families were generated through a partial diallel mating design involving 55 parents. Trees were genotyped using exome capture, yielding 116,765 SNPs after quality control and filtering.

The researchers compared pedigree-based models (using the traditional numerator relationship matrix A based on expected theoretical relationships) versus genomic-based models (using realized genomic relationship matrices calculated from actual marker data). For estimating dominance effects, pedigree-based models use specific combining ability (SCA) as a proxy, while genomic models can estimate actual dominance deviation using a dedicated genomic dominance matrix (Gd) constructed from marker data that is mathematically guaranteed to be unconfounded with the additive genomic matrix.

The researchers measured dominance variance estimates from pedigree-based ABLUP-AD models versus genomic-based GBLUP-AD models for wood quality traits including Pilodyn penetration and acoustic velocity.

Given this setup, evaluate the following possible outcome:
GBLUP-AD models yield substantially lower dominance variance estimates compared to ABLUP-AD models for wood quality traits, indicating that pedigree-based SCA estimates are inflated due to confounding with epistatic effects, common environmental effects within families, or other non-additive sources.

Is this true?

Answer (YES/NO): NO